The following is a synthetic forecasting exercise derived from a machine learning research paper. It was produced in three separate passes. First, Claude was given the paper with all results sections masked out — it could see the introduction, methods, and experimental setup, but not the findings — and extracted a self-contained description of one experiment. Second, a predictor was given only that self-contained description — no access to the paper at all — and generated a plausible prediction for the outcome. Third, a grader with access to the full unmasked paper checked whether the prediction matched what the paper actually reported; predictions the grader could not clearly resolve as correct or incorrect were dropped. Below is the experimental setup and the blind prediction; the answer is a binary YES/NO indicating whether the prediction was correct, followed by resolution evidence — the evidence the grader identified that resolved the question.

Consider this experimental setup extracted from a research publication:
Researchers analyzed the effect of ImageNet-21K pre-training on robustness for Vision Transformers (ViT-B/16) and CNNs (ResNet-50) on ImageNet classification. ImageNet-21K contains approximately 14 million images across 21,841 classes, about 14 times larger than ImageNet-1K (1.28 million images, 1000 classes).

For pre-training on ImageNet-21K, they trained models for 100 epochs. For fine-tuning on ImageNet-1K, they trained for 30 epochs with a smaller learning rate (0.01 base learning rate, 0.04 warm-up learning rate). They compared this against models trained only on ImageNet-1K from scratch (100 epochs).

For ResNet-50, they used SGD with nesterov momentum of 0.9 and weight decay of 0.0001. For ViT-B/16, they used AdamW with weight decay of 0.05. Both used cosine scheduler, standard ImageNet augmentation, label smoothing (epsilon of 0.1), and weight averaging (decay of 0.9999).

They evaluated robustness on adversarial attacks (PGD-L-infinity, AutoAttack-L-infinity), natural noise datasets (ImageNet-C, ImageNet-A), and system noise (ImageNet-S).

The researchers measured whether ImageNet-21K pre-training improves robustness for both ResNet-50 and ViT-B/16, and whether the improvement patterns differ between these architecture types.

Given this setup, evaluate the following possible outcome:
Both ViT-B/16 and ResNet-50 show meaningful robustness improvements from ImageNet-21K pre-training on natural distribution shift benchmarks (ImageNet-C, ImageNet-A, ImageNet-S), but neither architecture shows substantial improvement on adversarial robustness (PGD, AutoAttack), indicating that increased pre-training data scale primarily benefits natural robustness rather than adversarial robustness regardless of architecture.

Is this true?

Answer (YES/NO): NO